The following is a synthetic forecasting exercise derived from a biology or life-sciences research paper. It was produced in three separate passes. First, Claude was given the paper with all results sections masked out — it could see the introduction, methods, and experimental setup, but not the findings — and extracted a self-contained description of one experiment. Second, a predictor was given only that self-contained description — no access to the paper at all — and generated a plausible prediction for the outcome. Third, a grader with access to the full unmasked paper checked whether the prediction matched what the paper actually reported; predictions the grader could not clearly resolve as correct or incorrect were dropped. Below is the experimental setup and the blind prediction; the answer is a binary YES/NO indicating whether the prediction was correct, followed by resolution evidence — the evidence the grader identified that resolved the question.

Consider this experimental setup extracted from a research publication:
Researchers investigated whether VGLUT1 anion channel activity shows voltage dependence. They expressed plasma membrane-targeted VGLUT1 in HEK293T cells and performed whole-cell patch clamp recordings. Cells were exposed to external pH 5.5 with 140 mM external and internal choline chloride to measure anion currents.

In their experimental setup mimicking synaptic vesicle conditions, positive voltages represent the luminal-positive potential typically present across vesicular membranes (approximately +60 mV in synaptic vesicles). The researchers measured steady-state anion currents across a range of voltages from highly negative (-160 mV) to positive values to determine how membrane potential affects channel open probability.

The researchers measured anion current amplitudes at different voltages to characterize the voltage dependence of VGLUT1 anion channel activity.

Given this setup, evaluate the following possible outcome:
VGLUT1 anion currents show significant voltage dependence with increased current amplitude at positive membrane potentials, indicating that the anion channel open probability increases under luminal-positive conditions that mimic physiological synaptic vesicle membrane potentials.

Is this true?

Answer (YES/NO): NO